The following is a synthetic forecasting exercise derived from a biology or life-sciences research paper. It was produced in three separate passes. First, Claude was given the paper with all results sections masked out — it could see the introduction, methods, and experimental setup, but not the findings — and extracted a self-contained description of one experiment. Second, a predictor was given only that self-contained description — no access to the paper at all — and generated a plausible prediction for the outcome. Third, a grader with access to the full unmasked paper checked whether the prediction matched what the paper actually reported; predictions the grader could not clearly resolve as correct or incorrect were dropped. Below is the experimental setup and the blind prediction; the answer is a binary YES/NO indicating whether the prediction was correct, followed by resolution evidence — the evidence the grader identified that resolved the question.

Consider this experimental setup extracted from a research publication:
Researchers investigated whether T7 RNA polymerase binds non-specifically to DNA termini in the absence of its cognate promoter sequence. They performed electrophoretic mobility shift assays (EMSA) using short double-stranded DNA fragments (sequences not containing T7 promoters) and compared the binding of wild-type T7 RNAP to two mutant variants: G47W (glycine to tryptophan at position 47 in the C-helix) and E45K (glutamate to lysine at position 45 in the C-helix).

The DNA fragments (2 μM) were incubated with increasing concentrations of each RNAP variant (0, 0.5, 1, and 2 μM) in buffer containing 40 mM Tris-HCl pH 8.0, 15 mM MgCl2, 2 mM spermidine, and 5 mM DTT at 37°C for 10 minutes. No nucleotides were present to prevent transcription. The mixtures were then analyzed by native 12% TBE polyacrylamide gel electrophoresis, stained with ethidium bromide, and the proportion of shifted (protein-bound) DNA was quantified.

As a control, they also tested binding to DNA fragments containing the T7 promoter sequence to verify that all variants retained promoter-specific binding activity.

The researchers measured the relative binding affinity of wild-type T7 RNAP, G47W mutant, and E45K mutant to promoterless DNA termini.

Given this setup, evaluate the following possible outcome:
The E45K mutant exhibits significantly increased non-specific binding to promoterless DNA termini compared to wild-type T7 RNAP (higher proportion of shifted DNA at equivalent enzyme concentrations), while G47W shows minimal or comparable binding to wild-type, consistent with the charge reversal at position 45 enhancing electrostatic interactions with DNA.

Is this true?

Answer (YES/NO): NO